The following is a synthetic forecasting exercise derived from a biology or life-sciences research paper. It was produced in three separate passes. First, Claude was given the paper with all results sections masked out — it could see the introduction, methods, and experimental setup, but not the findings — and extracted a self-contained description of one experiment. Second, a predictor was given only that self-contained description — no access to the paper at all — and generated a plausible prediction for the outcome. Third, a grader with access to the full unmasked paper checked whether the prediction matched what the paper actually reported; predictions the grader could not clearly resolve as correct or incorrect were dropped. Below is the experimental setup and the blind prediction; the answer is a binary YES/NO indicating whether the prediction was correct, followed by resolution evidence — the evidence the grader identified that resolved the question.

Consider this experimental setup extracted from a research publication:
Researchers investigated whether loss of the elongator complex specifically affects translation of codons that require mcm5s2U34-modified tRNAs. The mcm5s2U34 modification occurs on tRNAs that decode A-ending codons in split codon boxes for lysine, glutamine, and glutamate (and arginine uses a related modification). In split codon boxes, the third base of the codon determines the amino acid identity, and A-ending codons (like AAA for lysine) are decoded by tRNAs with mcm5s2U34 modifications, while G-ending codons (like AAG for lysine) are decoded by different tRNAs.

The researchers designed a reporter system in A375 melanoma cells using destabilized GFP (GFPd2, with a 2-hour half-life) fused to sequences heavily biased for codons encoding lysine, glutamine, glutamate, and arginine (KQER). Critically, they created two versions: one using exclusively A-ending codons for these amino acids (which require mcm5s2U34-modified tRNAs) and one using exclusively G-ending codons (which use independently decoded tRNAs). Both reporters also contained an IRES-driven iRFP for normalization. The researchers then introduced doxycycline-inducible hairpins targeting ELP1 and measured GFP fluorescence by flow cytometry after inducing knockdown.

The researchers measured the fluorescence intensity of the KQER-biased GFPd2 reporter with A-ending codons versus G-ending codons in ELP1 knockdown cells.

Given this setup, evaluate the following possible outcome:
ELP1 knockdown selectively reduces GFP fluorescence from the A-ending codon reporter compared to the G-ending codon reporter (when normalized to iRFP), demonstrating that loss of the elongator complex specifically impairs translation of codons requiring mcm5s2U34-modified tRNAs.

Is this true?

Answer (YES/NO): YES